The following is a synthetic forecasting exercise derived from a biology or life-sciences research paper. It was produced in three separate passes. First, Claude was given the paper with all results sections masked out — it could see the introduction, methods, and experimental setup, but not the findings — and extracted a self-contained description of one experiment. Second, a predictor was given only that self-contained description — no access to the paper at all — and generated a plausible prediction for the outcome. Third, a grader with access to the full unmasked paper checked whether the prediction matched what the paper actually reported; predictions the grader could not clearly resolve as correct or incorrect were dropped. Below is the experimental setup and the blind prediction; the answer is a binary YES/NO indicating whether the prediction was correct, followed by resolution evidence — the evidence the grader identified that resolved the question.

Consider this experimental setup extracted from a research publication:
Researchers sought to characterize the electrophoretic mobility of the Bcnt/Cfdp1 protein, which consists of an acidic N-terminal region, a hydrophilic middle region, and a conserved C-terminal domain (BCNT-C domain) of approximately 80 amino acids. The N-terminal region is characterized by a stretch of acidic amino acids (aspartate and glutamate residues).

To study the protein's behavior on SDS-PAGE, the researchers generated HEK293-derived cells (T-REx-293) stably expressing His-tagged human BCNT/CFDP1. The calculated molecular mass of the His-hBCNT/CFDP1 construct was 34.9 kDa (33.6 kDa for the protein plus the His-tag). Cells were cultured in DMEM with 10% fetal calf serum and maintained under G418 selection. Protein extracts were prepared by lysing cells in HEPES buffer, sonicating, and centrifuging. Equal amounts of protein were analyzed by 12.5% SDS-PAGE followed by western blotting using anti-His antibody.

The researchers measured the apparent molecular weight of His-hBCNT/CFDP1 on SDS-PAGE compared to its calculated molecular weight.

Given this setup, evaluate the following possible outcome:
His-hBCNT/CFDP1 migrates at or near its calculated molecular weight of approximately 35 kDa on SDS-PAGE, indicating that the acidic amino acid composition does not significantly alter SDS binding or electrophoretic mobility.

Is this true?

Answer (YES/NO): NO